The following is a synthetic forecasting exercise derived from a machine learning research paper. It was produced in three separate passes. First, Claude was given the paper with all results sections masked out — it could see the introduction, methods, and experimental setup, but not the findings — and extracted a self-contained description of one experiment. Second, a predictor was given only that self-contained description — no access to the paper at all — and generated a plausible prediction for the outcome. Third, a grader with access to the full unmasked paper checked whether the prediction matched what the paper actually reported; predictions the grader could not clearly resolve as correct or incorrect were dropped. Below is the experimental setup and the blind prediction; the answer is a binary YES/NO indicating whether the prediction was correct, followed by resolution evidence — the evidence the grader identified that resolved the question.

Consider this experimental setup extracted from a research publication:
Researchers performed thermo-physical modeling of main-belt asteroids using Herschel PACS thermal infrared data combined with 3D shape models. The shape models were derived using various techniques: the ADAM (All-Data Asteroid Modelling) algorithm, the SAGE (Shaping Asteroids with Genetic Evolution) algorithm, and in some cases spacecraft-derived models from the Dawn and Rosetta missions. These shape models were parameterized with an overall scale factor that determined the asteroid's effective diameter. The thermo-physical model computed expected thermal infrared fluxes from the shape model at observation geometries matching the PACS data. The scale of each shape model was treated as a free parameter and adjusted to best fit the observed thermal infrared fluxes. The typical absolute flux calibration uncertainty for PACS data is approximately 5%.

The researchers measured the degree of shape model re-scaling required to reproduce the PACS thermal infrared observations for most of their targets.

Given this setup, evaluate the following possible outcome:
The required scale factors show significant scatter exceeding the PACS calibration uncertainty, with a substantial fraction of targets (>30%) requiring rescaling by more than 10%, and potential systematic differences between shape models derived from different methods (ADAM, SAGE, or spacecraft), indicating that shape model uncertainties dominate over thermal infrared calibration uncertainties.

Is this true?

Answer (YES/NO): NO